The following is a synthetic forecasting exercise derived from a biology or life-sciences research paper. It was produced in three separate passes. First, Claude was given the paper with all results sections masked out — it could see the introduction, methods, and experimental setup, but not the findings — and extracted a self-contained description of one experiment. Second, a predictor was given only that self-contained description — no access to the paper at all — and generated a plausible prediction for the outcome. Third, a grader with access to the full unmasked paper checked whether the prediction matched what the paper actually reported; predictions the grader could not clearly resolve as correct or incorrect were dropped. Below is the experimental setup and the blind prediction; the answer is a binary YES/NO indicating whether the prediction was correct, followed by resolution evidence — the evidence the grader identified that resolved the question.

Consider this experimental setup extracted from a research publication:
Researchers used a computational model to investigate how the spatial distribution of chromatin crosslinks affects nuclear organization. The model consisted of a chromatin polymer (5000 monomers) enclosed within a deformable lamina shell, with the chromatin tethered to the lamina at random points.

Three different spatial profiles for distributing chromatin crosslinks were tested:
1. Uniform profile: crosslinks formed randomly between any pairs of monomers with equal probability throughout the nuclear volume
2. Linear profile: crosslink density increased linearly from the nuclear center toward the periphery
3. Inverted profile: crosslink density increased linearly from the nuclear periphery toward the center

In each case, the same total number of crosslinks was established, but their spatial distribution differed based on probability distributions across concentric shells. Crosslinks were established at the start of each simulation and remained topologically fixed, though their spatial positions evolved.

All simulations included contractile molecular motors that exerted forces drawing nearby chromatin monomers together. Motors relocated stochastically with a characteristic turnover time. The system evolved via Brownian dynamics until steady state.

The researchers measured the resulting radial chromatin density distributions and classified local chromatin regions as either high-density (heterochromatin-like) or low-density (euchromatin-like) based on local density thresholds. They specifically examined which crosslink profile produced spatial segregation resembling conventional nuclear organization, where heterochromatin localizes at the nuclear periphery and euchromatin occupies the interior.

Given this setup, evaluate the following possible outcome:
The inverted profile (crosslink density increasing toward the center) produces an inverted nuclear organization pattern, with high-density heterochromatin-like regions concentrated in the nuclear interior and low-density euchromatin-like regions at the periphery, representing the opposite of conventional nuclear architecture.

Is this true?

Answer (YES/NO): YES